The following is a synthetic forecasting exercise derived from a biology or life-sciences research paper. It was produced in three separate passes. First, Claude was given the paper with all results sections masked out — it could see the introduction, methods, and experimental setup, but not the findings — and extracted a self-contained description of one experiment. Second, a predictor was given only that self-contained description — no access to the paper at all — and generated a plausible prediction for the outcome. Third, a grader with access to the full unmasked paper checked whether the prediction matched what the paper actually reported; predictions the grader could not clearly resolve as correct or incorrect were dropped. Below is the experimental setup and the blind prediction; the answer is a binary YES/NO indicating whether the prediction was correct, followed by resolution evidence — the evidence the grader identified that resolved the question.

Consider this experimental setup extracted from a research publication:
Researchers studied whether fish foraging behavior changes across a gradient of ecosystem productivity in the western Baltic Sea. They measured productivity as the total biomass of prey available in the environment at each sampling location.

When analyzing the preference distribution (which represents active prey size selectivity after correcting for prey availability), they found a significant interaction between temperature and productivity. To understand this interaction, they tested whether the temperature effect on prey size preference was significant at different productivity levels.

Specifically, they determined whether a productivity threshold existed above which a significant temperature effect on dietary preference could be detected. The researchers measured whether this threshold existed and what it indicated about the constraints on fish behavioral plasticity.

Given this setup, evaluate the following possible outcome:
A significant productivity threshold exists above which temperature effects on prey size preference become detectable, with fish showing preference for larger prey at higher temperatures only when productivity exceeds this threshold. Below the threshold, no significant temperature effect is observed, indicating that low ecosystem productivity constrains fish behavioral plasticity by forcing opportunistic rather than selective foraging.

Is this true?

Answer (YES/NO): NO